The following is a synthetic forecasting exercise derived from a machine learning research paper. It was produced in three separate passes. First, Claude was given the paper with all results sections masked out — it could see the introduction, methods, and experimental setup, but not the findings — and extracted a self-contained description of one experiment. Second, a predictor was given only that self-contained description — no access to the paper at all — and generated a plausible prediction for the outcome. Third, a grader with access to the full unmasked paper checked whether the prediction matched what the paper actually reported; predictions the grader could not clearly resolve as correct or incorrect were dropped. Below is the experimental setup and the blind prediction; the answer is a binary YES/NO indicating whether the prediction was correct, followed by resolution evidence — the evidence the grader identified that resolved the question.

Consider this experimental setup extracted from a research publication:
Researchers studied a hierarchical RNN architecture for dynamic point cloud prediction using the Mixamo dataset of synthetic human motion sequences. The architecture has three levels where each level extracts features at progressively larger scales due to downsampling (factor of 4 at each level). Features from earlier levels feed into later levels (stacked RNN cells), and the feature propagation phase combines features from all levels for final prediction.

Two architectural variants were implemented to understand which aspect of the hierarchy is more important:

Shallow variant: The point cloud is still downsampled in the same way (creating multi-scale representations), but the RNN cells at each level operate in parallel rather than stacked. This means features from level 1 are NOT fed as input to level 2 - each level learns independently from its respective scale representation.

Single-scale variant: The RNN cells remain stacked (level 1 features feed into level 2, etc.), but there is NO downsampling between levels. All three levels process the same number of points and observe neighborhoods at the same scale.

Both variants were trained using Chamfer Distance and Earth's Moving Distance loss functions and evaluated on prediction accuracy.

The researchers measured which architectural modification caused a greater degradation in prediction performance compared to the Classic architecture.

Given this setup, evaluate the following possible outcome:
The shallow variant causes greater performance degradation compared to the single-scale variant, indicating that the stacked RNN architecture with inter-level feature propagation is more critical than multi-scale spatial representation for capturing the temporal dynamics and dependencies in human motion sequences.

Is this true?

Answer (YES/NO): NO